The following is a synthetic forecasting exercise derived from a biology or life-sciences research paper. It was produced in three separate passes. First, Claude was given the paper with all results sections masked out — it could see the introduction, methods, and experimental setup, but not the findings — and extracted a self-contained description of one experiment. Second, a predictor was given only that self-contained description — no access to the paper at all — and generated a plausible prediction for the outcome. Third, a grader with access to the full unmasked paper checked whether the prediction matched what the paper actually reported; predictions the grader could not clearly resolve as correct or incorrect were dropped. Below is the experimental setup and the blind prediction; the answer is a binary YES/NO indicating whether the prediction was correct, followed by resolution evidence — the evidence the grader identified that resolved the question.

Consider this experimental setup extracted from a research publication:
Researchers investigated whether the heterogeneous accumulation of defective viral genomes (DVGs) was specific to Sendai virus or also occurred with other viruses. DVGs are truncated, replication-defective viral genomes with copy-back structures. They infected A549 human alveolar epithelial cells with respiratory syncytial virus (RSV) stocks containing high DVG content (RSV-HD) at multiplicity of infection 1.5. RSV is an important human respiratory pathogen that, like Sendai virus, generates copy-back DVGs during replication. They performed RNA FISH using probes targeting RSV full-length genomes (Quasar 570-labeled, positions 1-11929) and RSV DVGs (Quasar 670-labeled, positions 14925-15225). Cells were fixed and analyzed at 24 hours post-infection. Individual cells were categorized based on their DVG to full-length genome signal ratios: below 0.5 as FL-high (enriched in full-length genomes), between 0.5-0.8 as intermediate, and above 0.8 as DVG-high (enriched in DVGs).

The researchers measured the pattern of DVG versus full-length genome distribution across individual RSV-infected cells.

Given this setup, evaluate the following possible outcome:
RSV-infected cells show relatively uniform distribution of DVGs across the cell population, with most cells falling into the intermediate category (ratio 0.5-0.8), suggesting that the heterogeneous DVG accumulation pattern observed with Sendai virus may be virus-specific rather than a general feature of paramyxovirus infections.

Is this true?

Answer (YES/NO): NO